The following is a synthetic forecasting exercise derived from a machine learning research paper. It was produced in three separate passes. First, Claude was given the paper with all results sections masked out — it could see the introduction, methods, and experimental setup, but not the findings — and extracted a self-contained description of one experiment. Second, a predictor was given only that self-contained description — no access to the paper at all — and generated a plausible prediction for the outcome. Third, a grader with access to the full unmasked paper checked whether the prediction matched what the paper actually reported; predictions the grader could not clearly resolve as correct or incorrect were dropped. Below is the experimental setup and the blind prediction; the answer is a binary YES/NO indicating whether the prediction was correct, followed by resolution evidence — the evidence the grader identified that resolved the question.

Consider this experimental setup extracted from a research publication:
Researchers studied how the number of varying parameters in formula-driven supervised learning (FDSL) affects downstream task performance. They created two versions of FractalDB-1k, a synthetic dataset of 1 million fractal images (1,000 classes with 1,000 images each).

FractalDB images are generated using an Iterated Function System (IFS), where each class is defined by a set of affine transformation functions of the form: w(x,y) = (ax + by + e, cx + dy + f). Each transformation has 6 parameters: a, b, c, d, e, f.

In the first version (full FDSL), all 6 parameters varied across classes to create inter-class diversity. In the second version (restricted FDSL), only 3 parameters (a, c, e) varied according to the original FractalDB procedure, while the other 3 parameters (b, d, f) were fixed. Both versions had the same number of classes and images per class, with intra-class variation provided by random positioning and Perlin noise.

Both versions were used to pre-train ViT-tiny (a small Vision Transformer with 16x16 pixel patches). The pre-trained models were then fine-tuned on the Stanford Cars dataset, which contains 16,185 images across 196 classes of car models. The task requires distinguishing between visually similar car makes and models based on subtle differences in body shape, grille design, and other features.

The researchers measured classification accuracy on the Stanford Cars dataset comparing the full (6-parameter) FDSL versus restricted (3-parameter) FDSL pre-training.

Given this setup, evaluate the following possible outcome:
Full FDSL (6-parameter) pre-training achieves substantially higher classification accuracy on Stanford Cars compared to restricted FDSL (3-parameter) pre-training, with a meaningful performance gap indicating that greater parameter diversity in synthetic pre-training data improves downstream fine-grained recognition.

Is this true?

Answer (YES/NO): NO